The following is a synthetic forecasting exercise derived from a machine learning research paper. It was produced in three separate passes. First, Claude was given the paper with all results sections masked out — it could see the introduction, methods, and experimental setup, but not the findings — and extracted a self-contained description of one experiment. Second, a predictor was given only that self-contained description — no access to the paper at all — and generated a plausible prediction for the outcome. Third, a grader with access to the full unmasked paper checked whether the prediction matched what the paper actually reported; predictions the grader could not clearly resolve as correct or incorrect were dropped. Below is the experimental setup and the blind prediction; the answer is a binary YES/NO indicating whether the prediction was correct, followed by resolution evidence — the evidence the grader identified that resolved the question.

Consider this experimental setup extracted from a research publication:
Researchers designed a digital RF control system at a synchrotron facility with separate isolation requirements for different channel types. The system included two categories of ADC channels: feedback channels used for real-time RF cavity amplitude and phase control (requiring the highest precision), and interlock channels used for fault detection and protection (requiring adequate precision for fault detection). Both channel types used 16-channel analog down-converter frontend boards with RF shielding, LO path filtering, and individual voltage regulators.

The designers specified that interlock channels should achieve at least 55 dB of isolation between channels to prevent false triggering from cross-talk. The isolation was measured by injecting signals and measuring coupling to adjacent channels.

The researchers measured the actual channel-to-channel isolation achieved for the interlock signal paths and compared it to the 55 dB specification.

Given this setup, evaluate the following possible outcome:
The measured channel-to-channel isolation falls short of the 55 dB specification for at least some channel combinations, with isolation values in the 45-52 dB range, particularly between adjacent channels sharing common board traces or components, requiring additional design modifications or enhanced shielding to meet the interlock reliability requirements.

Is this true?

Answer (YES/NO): NO